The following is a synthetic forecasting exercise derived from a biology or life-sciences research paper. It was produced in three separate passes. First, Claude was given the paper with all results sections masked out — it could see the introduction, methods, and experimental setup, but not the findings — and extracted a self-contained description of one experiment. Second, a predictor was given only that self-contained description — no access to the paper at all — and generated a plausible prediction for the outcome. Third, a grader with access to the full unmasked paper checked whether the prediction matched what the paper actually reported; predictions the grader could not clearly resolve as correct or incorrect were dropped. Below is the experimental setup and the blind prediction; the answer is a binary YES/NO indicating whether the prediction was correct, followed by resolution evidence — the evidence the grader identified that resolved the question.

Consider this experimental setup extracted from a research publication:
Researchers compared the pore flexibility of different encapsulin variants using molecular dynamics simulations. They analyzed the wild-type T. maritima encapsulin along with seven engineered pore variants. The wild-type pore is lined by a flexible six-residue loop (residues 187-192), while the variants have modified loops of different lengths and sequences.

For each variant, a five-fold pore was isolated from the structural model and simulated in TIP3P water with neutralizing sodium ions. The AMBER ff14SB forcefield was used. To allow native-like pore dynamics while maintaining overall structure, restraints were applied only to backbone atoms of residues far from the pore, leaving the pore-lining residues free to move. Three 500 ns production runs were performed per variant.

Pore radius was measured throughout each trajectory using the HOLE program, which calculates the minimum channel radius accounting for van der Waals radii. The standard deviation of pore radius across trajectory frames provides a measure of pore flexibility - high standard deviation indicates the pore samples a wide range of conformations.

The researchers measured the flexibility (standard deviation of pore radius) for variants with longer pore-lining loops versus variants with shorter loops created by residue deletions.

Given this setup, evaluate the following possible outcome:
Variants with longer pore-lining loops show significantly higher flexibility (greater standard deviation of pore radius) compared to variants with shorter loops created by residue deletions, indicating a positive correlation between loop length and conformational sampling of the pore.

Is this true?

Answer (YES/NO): NO